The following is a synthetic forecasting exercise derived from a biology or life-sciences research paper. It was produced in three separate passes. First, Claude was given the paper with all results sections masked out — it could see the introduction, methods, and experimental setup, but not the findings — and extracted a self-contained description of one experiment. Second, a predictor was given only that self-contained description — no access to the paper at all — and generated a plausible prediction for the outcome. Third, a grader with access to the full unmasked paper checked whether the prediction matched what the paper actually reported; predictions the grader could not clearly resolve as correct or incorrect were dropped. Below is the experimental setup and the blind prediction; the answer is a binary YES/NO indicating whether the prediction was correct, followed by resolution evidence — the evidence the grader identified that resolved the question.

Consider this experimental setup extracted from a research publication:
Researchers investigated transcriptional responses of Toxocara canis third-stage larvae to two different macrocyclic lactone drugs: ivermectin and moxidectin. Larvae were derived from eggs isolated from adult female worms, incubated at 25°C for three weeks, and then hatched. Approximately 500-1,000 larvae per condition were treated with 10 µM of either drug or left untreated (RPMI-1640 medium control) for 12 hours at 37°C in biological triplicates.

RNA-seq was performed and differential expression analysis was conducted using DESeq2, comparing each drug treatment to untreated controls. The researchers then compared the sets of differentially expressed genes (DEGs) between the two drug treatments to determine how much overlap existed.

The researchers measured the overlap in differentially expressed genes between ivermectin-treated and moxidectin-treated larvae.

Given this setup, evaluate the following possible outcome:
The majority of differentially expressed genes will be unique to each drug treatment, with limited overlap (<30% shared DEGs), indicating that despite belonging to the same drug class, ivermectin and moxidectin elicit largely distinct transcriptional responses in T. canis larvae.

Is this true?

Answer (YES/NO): YES